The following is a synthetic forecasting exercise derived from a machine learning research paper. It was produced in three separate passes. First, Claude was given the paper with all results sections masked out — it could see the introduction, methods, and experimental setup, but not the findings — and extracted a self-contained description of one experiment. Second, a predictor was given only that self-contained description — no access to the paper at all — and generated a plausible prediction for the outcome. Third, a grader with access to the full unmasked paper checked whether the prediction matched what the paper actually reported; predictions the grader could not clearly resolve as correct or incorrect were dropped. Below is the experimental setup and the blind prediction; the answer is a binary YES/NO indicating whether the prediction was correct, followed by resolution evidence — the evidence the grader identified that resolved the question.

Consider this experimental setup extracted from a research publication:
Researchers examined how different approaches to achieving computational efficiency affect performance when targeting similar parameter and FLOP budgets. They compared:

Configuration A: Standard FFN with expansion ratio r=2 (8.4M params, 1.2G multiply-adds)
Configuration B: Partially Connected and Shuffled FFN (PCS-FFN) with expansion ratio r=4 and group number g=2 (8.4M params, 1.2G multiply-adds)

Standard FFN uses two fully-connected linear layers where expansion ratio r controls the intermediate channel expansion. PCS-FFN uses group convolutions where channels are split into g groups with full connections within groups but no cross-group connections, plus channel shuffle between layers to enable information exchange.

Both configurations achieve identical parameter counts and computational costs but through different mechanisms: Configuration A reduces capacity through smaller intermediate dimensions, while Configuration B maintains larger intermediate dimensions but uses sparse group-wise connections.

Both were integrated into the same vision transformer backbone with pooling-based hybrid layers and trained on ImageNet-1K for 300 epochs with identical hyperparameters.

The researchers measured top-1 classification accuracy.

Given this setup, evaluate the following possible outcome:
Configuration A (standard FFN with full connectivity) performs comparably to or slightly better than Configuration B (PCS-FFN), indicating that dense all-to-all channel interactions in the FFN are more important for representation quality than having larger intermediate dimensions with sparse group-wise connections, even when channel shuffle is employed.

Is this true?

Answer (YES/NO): NO